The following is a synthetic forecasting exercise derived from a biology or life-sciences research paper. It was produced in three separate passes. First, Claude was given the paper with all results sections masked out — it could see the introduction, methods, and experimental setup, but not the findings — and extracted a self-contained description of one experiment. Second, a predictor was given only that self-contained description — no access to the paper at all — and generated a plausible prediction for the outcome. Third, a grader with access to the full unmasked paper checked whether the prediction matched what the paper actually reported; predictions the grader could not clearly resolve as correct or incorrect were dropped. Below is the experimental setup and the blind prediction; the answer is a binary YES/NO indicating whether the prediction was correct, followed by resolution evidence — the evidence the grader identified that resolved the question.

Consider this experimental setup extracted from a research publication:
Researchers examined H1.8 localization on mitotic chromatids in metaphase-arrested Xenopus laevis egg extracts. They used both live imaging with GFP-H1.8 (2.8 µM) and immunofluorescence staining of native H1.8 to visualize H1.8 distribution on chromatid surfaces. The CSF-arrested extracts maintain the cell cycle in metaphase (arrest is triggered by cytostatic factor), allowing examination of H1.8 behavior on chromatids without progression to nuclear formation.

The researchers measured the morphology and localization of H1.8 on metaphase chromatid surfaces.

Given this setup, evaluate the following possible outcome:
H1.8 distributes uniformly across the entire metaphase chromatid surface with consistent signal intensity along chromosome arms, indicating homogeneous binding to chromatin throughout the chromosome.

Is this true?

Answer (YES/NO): NO